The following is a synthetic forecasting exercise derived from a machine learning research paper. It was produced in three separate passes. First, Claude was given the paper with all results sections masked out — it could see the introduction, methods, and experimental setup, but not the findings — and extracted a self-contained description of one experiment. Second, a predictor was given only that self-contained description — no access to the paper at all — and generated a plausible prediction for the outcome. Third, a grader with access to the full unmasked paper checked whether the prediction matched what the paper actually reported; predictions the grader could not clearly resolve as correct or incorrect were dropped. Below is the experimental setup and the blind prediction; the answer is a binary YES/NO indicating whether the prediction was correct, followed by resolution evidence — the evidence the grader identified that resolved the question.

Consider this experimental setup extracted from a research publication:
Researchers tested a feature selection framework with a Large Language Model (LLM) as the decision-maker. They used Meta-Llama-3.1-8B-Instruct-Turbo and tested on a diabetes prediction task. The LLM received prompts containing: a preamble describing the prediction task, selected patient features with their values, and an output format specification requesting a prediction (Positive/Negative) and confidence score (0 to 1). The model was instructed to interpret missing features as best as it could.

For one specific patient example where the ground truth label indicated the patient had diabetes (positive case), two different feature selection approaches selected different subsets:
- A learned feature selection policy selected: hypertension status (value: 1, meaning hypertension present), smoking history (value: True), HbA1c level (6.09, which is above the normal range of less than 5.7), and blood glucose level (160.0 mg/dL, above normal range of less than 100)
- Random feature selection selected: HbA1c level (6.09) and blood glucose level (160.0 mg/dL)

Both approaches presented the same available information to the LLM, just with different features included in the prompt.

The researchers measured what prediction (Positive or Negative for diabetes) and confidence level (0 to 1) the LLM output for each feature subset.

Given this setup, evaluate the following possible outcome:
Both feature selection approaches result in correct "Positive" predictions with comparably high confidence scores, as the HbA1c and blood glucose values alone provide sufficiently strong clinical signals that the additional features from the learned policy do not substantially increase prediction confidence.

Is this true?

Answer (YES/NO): NO